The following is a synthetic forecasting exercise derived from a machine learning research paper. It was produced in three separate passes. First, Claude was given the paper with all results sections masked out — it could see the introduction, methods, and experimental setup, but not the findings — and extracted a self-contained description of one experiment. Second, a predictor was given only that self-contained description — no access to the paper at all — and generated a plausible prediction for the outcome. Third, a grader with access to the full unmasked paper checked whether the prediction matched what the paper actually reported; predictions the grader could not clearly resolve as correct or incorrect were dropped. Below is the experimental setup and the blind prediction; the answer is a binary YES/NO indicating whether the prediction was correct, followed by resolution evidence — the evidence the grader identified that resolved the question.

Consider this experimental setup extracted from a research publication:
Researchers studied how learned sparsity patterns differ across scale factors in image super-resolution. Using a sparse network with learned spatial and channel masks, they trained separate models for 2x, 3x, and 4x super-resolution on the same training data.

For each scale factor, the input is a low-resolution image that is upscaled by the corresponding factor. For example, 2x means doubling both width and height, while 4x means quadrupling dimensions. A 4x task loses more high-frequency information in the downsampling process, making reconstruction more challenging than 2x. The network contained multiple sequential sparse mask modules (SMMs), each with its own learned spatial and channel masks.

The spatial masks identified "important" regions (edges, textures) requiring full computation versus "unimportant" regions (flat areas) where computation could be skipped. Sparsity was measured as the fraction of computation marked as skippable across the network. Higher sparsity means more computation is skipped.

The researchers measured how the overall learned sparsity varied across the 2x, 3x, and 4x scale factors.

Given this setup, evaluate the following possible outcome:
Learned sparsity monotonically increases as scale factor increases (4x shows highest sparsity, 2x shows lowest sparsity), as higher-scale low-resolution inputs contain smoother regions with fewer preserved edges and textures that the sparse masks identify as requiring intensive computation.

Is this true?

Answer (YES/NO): NO